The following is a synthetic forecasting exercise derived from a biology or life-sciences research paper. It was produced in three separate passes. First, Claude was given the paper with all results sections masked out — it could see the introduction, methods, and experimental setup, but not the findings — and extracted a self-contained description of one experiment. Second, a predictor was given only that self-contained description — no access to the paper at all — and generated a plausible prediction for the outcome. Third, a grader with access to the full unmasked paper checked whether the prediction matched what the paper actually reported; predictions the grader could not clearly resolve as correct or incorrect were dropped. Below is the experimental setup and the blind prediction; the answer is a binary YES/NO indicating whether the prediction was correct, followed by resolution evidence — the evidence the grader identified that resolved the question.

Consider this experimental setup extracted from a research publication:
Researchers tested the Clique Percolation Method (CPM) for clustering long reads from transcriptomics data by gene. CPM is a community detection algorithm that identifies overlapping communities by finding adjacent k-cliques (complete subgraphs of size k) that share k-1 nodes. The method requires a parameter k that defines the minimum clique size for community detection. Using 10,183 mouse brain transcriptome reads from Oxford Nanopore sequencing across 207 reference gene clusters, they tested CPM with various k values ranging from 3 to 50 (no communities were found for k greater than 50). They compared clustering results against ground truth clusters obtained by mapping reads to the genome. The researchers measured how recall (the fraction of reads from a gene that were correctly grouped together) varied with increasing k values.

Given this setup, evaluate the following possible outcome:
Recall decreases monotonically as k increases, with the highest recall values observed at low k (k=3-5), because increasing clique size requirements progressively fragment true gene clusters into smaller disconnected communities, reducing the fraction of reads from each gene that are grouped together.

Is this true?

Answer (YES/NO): YES